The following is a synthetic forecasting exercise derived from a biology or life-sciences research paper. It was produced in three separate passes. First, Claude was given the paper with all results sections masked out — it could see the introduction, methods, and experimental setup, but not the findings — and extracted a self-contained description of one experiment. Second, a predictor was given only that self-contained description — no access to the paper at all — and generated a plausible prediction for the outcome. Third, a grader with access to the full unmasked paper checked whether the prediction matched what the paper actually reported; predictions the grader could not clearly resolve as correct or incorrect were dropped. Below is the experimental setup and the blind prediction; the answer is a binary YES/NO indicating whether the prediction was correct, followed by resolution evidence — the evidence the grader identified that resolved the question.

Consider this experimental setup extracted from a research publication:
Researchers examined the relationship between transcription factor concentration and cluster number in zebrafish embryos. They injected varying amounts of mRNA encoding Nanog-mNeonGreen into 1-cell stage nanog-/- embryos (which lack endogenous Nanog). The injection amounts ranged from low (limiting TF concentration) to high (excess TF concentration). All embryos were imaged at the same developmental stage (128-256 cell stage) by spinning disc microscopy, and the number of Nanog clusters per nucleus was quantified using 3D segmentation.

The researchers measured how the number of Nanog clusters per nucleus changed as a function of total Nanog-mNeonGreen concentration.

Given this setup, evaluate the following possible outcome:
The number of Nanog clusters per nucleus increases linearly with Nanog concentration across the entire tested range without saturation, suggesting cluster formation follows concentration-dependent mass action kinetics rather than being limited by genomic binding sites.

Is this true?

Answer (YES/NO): NO